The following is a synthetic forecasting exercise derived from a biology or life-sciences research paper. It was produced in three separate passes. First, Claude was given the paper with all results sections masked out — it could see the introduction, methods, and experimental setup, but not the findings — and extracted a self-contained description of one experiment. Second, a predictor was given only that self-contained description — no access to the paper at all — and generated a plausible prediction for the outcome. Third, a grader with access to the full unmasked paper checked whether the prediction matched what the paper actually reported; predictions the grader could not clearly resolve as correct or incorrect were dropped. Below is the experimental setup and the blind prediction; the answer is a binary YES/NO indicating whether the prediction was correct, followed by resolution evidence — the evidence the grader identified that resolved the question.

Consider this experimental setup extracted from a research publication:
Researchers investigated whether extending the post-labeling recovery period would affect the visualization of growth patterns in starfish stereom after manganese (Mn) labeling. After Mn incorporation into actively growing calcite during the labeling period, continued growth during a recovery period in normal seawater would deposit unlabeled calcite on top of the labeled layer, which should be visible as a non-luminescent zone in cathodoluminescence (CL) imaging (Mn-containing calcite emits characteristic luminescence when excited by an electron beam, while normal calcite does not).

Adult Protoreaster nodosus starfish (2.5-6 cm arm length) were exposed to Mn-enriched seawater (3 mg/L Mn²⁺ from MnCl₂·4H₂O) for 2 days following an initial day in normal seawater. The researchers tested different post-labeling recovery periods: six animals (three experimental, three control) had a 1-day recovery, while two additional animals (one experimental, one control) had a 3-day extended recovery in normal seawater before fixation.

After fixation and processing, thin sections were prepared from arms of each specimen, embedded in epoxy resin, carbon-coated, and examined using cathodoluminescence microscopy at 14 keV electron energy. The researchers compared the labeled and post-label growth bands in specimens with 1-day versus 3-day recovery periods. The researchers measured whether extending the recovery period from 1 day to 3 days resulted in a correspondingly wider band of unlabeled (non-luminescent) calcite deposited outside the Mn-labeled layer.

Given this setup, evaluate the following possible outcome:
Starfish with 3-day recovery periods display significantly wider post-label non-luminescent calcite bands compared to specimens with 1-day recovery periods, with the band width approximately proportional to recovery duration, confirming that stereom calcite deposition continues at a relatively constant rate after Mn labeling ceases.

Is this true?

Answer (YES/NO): NO